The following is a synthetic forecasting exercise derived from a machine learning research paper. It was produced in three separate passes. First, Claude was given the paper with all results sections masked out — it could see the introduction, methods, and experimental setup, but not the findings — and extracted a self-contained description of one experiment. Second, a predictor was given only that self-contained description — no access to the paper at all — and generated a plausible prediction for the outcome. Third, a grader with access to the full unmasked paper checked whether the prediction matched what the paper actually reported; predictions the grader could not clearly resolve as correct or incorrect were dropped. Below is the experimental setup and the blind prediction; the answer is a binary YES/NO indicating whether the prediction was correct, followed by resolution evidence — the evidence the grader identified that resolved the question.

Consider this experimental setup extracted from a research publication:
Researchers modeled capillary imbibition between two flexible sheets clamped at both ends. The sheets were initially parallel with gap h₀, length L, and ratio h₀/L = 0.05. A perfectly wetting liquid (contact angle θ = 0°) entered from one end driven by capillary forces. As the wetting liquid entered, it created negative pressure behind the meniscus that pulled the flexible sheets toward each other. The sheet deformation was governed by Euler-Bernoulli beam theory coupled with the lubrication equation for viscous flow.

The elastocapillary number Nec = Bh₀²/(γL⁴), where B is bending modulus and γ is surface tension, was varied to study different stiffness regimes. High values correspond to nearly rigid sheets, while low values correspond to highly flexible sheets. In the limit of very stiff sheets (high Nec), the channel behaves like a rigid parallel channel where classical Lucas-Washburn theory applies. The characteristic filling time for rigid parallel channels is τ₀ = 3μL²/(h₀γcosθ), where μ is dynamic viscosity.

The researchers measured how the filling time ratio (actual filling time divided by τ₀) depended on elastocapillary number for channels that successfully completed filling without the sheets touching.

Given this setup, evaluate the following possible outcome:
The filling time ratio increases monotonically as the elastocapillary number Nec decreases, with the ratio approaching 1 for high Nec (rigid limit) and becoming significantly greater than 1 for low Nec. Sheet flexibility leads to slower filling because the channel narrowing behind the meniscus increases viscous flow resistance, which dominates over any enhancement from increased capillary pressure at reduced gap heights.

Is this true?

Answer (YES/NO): YES